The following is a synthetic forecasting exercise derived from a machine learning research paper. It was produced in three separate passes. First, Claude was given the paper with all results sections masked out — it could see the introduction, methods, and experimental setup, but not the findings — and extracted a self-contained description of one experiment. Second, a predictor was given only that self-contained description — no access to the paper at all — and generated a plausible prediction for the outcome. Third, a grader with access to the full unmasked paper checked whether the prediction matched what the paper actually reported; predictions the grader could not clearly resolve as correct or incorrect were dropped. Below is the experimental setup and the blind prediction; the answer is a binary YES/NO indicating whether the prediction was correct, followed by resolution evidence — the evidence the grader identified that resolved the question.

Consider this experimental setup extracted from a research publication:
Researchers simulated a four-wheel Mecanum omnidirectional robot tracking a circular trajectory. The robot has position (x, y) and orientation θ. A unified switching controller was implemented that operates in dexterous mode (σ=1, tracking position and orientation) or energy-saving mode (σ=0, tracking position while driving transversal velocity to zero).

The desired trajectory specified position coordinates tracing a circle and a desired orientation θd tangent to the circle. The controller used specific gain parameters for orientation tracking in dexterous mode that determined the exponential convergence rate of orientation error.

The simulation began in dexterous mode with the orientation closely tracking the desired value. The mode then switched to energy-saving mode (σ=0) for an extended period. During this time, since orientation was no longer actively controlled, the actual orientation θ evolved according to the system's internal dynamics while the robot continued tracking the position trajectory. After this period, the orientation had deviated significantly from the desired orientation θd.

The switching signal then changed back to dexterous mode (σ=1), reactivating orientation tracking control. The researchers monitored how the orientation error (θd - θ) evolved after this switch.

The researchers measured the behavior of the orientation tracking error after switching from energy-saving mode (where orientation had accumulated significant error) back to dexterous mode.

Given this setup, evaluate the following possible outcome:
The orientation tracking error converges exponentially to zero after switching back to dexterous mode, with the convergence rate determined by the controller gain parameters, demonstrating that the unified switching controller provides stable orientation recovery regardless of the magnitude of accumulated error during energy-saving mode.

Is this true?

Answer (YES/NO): YES